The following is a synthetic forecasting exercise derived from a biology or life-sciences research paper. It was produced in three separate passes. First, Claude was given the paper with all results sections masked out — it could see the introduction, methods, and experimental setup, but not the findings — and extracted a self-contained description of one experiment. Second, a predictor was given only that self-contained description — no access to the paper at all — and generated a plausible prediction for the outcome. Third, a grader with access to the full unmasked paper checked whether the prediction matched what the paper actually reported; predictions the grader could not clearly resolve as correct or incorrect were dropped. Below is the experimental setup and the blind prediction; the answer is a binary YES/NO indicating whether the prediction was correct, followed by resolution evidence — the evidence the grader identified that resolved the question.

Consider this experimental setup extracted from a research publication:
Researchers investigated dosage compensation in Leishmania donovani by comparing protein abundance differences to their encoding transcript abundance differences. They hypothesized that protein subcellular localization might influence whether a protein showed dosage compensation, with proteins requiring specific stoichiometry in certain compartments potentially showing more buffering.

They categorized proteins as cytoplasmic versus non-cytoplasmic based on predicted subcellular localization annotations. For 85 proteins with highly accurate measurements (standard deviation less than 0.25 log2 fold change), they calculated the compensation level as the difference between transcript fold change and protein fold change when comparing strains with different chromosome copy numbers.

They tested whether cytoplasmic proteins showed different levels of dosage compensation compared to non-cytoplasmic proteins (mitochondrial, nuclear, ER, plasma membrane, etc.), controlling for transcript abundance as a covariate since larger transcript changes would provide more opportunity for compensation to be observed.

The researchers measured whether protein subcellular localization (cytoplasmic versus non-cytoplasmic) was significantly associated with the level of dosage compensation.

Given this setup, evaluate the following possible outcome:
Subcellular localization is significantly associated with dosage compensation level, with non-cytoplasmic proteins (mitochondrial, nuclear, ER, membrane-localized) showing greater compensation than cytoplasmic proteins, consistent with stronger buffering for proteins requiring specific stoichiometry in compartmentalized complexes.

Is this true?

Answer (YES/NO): YES